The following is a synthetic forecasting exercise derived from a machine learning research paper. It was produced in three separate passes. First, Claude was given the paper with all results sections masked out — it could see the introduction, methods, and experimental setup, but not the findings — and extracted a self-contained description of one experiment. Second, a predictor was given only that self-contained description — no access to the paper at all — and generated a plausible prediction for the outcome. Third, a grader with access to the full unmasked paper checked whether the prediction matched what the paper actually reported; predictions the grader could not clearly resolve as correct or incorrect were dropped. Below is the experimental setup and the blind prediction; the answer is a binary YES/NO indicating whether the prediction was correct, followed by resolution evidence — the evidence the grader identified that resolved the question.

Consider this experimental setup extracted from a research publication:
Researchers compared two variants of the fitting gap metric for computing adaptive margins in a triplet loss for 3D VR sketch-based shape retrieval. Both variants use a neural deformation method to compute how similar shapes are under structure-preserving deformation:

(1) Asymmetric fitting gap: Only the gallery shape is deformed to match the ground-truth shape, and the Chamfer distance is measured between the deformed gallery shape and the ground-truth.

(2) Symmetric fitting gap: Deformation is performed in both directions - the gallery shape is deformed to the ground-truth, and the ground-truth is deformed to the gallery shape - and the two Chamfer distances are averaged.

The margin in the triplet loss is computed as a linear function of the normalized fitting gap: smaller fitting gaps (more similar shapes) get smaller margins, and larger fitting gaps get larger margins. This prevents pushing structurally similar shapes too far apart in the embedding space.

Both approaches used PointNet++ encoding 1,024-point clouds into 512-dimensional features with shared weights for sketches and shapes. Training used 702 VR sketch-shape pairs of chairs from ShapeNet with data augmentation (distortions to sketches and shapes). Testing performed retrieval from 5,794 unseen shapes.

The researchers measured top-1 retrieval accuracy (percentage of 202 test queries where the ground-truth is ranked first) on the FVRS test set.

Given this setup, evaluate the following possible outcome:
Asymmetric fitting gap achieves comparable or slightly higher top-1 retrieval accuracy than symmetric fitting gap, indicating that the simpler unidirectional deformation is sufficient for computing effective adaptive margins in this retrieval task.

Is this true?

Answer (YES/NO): YES